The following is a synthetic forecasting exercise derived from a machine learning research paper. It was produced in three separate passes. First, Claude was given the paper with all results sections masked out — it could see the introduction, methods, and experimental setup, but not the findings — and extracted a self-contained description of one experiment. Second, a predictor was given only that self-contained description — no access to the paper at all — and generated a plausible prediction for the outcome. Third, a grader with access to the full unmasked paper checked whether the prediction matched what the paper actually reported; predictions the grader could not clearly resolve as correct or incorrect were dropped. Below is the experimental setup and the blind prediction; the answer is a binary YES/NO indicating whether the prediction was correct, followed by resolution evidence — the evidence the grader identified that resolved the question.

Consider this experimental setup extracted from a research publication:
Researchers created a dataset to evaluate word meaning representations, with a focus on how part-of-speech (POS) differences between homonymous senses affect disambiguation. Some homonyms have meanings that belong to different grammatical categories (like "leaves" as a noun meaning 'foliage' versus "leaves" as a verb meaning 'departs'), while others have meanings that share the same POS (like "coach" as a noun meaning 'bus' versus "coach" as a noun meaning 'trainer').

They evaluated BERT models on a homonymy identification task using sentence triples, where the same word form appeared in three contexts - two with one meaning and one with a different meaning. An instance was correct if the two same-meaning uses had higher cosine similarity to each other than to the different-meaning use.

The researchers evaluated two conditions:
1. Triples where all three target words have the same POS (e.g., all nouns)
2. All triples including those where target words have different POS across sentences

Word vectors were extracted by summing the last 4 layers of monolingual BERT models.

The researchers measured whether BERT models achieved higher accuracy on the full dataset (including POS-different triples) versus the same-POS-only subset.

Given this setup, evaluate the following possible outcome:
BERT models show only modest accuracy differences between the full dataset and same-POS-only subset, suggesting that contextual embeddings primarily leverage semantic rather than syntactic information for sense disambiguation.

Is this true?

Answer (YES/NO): NO